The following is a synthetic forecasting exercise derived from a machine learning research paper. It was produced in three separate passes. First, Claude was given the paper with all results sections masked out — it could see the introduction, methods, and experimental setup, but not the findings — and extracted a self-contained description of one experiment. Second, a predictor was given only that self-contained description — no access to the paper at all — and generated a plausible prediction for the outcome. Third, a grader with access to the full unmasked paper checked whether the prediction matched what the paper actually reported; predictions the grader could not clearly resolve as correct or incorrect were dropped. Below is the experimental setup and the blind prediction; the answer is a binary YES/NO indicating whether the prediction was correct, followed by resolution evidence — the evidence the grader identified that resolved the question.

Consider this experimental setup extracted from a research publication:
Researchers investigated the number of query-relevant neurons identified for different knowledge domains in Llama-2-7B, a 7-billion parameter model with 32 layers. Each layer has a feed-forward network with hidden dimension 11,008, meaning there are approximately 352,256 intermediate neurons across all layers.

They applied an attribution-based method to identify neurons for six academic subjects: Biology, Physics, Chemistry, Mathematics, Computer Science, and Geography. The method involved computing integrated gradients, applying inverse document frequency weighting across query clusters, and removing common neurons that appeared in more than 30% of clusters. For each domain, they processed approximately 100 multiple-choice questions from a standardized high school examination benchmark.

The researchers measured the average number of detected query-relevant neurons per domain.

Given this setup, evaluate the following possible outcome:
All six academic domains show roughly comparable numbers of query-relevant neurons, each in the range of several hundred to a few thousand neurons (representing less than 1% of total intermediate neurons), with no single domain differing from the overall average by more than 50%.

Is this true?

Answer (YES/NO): NO